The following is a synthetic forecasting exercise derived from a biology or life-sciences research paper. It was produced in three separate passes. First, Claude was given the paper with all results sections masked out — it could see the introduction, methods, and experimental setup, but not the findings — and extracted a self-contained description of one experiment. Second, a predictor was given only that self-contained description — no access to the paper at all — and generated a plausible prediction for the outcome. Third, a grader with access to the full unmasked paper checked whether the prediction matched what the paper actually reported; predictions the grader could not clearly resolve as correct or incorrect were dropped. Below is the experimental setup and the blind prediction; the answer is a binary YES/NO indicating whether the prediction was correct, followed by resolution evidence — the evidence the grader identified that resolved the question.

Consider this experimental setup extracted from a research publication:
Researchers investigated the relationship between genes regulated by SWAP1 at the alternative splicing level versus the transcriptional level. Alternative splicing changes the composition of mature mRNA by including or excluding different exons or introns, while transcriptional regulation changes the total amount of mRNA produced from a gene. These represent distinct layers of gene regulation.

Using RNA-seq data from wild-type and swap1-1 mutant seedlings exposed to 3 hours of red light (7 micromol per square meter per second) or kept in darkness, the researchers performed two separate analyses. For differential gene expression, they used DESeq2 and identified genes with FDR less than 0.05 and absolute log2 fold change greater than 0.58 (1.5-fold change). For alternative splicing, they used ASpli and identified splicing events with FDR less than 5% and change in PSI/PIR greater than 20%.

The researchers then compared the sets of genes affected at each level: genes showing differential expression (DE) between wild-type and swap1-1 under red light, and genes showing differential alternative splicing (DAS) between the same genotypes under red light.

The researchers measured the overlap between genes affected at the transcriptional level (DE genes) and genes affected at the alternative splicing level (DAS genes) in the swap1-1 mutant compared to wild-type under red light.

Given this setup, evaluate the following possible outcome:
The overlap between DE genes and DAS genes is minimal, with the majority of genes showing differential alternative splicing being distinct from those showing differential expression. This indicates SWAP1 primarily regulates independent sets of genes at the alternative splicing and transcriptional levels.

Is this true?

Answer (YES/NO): YES